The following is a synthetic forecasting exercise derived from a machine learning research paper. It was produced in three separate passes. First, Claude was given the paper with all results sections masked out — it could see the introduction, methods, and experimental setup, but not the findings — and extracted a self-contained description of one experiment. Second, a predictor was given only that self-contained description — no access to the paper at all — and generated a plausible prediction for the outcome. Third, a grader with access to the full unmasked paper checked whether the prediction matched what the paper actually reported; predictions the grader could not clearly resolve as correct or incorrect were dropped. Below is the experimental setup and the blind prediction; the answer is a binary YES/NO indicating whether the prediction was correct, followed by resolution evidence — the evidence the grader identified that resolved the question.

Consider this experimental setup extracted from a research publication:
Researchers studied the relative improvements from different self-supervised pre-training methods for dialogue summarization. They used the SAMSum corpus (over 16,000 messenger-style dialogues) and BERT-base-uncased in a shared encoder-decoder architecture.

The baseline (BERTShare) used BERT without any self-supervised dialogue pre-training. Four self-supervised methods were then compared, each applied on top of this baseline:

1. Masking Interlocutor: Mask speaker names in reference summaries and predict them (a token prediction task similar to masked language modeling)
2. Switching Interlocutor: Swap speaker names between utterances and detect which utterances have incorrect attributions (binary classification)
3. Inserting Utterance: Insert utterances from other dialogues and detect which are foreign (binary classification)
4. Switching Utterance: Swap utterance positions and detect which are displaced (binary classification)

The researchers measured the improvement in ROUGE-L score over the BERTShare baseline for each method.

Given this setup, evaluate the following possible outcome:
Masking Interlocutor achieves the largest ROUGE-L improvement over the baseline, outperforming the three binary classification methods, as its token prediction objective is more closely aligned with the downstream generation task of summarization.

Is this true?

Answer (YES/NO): NO